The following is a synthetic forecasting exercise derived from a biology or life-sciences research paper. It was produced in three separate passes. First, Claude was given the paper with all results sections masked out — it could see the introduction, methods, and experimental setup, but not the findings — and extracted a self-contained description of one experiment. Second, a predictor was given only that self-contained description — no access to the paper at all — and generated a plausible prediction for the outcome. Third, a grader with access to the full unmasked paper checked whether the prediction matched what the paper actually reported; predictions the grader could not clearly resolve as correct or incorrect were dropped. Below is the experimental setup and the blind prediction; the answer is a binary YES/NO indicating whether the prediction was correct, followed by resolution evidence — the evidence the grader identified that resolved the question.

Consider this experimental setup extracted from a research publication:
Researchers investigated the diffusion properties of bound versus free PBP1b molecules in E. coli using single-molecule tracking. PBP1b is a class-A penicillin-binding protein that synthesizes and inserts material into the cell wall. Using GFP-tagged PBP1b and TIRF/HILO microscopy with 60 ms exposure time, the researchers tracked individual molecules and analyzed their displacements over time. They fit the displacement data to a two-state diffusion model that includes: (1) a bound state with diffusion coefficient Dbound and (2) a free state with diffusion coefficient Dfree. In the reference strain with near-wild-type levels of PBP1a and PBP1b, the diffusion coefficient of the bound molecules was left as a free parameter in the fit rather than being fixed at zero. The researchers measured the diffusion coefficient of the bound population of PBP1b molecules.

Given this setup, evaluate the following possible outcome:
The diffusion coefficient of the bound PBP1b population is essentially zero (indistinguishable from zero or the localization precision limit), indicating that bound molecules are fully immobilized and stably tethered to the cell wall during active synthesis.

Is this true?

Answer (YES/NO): YES